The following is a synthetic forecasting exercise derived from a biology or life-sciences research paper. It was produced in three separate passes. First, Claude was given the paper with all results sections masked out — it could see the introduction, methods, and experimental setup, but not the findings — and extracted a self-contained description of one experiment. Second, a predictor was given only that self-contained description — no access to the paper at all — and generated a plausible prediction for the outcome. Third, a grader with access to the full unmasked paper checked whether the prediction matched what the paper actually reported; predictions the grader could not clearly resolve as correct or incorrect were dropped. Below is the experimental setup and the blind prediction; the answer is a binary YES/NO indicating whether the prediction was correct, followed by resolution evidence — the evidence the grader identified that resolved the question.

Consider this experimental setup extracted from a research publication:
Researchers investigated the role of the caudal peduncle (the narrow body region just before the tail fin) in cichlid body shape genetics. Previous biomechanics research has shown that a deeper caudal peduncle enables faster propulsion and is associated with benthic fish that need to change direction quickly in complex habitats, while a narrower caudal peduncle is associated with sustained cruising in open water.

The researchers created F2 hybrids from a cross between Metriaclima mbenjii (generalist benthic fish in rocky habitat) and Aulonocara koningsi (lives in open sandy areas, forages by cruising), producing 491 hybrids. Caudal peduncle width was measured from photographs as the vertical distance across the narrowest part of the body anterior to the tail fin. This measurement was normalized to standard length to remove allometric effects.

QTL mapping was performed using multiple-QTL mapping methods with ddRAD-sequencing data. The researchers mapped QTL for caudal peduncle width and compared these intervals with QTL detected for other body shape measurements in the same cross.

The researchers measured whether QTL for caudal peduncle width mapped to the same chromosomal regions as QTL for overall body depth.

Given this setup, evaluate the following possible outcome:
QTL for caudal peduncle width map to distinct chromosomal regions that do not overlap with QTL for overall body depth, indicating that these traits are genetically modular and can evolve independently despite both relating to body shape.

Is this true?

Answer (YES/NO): YES